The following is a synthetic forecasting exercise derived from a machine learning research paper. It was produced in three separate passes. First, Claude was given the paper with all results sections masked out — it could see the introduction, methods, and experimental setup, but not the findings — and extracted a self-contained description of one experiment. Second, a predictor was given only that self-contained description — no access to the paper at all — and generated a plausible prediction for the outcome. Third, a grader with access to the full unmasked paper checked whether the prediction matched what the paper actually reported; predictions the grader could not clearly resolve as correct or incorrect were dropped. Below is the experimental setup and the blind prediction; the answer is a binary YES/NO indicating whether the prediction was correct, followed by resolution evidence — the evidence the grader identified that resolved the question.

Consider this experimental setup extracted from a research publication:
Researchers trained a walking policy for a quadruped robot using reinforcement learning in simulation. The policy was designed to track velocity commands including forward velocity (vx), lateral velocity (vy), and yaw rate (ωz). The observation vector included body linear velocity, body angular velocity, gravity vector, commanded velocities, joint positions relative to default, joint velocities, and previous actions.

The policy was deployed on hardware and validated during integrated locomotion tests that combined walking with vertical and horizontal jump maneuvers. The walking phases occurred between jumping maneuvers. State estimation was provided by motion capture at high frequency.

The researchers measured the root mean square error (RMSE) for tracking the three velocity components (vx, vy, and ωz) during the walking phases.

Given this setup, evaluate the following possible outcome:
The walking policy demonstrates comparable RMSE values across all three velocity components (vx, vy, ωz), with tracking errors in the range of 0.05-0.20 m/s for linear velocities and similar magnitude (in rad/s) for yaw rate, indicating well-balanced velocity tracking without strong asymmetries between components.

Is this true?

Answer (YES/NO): NO